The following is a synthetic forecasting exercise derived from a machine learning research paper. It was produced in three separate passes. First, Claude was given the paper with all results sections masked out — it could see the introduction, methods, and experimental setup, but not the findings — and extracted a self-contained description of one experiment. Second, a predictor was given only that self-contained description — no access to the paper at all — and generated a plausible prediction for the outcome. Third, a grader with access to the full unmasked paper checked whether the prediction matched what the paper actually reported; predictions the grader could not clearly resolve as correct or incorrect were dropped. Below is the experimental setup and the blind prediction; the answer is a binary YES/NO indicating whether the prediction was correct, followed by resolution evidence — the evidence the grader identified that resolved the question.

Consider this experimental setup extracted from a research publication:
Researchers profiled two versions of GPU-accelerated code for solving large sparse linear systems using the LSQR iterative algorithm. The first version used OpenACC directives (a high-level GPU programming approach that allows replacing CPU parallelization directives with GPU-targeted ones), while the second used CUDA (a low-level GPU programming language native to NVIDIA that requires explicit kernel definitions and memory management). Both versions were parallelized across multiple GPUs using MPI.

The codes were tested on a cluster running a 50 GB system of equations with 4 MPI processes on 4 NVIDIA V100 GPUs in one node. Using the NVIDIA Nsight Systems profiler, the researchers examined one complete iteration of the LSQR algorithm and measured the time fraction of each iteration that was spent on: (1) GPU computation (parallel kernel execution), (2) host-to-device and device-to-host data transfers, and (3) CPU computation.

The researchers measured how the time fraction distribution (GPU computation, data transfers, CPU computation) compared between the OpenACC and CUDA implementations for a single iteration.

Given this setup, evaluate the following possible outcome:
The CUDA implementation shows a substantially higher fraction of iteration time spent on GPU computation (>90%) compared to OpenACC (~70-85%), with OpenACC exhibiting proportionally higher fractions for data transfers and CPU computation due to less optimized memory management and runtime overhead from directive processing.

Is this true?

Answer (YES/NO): NO